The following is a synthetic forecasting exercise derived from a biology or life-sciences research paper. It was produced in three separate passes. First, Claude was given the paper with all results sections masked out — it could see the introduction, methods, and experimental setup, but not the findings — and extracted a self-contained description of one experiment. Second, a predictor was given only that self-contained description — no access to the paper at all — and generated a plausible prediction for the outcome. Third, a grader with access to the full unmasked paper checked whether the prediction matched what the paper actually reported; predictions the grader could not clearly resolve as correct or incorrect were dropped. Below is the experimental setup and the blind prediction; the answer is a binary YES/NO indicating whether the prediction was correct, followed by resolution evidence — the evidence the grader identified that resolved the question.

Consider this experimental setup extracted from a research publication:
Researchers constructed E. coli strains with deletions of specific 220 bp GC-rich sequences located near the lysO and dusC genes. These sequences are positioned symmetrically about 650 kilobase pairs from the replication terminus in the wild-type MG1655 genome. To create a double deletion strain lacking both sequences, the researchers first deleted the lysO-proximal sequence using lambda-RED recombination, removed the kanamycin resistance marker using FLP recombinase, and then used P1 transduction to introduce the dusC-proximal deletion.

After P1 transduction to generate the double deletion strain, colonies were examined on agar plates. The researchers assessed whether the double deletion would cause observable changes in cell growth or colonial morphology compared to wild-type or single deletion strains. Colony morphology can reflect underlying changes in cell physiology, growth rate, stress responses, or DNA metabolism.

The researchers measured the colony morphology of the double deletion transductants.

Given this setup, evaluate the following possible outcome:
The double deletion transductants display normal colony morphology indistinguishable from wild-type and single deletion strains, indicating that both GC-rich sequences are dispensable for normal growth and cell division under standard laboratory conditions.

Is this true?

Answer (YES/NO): NO